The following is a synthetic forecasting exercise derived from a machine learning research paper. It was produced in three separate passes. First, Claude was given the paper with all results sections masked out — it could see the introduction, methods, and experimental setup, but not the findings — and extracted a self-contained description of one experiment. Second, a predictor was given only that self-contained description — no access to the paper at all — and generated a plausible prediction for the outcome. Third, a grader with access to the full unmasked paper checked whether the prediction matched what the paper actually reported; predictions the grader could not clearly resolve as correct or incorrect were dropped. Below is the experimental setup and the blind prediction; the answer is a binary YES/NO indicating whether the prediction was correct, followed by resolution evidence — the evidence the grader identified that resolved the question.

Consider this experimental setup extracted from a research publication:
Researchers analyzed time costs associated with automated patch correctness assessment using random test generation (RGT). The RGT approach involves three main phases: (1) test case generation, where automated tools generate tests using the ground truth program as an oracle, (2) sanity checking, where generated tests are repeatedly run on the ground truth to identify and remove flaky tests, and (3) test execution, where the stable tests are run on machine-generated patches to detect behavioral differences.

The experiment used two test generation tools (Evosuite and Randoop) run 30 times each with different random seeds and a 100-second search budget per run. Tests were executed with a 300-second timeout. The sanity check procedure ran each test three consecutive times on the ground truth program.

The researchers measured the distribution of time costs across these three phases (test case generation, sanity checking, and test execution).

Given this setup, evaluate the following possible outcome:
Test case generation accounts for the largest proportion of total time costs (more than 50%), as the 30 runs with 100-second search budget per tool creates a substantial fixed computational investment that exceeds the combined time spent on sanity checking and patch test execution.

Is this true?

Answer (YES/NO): YES